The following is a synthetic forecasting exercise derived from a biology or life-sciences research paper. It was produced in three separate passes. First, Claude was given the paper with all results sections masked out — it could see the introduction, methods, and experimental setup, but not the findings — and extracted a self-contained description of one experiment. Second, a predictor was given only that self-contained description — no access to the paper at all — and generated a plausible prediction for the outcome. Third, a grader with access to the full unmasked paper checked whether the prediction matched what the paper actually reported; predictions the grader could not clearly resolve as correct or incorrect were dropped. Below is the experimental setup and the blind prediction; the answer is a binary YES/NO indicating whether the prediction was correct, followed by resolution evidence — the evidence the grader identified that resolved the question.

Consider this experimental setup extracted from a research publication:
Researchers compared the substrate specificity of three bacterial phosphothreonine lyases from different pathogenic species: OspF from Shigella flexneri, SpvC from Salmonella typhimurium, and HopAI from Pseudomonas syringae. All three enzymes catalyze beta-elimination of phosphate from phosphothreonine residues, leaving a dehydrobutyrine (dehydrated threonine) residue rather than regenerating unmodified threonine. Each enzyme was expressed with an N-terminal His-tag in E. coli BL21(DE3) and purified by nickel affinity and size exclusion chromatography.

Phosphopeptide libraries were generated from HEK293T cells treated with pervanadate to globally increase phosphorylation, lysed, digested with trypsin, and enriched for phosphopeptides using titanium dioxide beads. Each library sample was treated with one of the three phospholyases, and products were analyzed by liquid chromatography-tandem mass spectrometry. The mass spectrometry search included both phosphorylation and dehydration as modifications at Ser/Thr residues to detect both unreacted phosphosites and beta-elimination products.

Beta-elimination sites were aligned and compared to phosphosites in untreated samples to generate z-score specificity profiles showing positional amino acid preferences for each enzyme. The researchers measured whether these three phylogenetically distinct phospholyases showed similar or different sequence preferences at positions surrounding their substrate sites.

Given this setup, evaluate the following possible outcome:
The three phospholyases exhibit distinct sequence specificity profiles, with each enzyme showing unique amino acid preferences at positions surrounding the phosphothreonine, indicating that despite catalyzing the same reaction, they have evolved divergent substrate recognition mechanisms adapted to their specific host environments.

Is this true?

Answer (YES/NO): NO